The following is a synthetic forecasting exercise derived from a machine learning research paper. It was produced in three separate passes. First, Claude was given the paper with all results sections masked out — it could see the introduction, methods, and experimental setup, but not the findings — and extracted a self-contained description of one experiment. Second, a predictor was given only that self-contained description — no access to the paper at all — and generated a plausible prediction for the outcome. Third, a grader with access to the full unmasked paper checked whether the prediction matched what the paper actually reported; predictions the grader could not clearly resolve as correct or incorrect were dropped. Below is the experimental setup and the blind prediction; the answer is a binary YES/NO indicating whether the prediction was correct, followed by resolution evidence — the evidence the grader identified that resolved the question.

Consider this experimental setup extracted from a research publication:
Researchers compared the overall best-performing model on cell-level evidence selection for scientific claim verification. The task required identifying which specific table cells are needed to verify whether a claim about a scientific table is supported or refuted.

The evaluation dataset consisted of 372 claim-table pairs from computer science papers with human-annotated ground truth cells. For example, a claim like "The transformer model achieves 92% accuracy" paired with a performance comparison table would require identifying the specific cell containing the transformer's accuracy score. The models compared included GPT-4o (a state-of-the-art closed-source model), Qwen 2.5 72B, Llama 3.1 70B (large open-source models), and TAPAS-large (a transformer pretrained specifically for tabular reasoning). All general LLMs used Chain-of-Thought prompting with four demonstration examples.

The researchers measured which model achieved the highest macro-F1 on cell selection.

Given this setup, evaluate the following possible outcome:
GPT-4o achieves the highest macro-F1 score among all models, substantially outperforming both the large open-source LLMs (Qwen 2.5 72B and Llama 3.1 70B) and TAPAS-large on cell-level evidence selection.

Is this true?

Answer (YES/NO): NO